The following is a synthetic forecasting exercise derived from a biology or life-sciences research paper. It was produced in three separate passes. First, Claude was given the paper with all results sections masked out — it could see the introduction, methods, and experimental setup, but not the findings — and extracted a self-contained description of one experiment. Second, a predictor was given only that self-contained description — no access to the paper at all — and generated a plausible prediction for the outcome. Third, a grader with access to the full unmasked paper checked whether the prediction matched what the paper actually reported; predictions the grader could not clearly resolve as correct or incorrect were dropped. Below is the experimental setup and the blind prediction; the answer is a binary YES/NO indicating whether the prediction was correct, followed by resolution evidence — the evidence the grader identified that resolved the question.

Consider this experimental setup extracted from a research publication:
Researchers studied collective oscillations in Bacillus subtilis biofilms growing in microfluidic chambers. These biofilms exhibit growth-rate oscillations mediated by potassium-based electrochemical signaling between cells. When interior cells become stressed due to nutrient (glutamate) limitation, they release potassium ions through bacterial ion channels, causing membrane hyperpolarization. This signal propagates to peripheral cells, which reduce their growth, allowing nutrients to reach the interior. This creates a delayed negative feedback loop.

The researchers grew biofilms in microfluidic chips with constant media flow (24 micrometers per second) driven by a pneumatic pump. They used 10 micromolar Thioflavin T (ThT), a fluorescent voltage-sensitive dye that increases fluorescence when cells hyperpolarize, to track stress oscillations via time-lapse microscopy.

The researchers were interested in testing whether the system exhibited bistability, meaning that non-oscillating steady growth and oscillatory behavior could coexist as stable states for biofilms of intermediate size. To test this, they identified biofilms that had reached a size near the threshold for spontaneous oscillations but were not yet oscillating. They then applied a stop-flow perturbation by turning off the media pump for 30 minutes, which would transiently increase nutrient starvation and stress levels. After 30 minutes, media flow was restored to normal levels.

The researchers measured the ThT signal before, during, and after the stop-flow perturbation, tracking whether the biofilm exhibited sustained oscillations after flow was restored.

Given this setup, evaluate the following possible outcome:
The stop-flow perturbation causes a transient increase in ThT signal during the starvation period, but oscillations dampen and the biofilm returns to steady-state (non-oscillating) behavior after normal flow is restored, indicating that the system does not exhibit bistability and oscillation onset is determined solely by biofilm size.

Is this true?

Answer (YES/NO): NO